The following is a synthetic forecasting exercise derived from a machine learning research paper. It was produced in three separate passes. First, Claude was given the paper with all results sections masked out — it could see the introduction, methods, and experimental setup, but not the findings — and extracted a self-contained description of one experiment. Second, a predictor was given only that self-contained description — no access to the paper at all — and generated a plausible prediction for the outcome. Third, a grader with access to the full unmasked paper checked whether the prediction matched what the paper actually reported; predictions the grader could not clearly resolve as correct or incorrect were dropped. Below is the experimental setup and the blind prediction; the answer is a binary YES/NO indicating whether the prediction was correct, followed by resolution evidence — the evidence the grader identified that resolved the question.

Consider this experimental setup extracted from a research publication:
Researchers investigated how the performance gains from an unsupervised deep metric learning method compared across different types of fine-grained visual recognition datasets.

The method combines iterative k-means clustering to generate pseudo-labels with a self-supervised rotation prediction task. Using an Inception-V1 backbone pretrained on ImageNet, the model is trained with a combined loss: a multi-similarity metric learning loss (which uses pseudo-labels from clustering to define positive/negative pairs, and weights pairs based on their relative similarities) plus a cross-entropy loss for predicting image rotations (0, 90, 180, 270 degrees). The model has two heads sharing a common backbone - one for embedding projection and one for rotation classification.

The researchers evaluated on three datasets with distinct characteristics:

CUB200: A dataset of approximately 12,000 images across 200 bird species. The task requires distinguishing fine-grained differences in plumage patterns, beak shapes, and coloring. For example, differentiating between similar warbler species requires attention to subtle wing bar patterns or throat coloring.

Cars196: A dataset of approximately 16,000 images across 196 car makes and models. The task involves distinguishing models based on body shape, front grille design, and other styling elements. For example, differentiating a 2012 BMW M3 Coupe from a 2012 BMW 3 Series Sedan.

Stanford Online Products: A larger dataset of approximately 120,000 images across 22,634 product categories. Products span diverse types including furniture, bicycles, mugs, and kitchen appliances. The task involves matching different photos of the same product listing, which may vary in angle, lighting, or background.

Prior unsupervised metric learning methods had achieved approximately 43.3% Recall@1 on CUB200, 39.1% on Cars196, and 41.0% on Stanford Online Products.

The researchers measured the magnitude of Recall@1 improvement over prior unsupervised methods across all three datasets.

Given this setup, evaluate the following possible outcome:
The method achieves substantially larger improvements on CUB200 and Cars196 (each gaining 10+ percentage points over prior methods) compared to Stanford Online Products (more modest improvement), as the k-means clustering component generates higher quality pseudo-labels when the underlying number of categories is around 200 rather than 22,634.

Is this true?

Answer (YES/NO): NO